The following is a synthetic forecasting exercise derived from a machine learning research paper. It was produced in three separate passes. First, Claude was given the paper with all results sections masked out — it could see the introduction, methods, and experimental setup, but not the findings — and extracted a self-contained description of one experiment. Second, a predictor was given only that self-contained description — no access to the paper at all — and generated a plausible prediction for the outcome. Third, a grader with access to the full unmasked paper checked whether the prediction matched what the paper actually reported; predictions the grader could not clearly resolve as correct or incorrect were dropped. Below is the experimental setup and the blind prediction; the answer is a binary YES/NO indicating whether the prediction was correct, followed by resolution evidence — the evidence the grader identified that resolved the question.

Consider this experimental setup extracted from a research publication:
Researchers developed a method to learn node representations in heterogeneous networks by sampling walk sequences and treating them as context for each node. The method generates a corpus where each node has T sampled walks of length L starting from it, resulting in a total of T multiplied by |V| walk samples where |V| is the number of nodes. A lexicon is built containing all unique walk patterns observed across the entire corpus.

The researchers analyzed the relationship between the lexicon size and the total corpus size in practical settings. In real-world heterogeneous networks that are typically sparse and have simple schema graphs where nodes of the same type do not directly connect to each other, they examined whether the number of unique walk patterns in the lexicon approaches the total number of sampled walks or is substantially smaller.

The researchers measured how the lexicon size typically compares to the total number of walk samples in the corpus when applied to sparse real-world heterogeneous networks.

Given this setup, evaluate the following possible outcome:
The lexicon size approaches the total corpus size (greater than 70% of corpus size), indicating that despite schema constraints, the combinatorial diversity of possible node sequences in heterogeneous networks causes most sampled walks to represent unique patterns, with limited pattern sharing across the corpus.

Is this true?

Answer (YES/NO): NO